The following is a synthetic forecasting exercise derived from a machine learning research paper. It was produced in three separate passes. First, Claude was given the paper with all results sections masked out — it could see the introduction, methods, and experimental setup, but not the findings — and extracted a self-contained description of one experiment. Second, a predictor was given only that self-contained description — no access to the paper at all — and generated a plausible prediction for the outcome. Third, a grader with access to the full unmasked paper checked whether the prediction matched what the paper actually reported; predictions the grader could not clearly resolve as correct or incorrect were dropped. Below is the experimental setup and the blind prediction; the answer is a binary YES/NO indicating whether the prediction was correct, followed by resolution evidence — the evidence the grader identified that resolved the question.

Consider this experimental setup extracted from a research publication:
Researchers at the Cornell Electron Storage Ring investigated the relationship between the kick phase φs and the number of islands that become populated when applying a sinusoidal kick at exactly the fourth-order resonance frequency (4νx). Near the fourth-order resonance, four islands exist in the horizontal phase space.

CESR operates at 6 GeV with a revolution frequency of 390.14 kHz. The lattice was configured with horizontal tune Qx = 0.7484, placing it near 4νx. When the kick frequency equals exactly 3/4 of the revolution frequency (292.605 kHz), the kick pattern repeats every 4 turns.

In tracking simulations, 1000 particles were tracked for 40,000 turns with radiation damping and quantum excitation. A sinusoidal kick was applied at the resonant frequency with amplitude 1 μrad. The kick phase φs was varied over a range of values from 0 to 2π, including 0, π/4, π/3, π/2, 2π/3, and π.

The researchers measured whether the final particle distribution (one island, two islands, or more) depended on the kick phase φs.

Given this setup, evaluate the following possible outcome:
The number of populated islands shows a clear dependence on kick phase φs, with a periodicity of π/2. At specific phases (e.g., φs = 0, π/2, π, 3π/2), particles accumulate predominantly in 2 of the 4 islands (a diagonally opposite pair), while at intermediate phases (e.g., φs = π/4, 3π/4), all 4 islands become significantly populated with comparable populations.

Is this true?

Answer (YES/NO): NO